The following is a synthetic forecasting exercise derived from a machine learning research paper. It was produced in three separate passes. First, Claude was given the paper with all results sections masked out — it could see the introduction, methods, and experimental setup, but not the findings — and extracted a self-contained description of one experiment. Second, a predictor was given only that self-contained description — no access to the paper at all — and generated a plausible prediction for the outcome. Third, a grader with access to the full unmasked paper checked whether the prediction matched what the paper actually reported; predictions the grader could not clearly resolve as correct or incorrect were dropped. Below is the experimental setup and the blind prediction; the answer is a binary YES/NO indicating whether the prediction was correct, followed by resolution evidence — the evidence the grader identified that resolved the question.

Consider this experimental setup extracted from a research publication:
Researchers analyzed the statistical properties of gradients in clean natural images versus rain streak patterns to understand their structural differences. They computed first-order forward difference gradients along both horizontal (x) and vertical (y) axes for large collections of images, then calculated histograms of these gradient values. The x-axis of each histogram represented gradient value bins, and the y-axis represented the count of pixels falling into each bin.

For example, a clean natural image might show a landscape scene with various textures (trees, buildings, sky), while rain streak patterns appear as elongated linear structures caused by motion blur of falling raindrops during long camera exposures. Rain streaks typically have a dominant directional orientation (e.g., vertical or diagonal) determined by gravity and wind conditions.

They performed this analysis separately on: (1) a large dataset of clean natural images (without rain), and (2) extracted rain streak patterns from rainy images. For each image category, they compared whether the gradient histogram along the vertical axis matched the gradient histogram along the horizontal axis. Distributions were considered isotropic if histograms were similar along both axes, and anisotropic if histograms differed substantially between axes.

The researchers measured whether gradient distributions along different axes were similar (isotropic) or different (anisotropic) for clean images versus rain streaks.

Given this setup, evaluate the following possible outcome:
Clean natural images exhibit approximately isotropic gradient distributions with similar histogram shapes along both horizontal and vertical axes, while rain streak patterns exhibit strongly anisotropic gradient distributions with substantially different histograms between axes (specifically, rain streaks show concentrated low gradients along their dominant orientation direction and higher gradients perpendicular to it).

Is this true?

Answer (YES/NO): YES